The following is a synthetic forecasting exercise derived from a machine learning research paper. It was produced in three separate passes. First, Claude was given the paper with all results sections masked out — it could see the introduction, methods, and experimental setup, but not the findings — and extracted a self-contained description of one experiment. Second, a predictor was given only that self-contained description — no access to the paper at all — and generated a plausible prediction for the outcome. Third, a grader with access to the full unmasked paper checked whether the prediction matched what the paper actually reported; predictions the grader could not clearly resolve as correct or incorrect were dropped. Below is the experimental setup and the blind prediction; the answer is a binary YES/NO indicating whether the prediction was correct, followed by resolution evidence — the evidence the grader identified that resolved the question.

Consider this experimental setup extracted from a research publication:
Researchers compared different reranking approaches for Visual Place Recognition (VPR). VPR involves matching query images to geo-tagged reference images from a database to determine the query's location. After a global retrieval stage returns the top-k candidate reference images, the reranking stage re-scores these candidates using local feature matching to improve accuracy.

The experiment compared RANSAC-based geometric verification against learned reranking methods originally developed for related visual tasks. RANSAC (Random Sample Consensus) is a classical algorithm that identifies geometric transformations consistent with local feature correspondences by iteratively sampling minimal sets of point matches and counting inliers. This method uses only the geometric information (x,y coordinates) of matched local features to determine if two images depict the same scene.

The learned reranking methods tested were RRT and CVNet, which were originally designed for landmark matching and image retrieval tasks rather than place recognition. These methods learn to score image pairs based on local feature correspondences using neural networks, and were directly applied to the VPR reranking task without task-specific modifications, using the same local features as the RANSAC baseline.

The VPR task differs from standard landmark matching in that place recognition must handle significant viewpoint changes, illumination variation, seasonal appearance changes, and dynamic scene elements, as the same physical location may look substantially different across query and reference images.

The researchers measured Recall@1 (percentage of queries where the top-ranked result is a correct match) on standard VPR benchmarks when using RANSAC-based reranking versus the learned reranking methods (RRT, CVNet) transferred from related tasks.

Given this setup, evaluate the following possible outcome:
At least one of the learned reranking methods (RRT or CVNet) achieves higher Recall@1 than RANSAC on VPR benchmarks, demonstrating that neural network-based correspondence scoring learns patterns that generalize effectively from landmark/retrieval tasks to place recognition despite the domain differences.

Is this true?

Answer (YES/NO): NO